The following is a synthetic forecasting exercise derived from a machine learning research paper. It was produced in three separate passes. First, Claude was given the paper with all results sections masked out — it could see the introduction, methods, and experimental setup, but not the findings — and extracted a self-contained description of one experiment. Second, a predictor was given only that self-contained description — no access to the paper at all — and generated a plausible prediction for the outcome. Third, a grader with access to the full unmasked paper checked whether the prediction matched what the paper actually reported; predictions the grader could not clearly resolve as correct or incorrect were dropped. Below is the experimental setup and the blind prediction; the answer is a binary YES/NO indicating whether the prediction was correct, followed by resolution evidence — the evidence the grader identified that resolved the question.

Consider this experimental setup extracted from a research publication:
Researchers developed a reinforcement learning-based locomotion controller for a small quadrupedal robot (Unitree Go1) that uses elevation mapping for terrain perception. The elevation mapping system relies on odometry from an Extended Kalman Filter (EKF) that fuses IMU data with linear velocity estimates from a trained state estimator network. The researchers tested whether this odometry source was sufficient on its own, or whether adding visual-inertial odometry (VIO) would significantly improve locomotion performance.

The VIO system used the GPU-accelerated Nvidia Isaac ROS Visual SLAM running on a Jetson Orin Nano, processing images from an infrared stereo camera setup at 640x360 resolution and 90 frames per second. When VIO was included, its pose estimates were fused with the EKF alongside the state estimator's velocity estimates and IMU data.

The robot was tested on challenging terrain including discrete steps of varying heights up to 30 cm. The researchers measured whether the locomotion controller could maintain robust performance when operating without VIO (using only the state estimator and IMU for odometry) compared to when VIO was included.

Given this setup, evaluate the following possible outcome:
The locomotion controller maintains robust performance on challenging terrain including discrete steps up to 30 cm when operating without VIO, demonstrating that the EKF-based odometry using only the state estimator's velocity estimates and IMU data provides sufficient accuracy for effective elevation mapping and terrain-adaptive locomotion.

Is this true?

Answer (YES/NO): NO